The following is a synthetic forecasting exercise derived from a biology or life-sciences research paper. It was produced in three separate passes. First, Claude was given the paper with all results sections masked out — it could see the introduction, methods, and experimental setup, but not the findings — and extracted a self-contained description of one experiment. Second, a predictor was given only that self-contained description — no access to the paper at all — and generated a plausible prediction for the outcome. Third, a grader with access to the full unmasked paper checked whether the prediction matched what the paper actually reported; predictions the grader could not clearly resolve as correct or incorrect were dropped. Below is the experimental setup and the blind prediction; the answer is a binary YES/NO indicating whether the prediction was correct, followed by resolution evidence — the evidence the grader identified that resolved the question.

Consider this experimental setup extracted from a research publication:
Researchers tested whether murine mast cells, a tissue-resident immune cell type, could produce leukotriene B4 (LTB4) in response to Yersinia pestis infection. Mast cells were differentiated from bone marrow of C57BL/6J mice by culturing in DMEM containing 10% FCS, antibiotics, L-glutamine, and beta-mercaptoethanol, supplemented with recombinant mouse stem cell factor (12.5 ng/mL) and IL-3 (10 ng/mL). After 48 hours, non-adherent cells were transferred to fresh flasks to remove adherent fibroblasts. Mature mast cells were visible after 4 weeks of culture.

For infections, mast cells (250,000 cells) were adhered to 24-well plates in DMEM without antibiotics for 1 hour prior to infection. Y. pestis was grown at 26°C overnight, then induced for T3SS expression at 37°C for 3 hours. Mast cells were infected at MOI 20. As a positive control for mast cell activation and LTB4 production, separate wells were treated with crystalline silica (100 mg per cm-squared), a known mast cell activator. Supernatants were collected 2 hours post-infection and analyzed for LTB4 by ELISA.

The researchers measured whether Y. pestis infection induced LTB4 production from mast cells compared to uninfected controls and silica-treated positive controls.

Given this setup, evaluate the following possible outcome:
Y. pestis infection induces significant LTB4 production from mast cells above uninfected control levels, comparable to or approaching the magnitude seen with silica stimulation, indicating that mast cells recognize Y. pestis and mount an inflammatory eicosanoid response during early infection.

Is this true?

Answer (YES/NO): NO